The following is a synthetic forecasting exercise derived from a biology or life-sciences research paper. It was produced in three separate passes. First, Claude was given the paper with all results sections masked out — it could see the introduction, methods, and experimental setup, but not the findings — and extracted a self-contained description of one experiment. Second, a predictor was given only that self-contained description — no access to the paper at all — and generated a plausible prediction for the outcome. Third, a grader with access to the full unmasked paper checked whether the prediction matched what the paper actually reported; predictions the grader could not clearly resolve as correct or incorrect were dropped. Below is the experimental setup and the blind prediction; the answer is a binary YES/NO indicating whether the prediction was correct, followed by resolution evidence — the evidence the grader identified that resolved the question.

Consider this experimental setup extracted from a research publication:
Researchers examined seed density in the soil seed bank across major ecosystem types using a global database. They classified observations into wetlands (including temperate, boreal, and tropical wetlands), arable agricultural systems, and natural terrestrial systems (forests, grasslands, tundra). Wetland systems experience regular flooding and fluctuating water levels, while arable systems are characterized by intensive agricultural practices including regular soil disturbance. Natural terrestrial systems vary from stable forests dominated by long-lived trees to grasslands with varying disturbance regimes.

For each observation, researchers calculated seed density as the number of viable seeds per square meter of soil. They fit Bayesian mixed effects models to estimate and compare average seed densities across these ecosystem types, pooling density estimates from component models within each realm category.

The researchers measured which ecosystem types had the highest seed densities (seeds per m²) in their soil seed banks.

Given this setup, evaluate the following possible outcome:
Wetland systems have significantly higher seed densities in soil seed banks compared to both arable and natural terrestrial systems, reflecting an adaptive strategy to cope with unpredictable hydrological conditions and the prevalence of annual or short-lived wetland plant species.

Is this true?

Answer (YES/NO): NO